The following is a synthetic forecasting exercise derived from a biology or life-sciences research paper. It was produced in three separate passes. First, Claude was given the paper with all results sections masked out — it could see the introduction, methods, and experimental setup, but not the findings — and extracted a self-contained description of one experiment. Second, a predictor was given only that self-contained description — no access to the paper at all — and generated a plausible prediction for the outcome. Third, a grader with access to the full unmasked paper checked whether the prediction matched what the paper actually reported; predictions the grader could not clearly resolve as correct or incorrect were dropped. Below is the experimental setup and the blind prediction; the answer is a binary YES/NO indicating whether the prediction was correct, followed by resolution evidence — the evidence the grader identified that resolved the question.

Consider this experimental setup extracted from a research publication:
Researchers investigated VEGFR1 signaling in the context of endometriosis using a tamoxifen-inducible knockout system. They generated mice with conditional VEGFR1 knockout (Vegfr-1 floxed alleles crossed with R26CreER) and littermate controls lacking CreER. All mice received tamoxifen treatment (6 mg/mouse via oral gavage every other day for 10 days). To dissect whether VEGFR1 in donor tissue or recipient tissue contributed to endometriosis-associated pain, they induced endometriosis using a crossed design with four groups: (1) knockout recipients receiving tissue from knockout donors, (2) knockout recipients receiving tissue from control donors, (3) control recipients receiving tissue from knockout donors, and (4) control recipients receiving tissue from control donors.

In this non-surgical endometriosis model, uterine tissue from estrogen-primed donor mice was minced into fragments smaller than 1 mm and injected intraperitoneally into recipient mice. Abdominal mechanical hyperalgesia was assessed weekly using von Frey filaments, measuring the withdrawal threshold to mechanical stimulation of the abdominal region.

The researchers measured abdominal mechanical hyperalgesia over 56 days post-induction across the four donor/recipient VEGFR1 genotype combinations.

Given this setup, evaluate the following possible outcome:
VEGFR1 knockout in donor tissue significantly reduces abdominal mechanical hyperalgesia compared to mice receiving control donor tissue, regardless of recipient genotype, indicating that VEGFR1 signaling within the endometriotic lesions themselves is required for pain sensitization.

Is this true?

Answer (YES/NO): NO